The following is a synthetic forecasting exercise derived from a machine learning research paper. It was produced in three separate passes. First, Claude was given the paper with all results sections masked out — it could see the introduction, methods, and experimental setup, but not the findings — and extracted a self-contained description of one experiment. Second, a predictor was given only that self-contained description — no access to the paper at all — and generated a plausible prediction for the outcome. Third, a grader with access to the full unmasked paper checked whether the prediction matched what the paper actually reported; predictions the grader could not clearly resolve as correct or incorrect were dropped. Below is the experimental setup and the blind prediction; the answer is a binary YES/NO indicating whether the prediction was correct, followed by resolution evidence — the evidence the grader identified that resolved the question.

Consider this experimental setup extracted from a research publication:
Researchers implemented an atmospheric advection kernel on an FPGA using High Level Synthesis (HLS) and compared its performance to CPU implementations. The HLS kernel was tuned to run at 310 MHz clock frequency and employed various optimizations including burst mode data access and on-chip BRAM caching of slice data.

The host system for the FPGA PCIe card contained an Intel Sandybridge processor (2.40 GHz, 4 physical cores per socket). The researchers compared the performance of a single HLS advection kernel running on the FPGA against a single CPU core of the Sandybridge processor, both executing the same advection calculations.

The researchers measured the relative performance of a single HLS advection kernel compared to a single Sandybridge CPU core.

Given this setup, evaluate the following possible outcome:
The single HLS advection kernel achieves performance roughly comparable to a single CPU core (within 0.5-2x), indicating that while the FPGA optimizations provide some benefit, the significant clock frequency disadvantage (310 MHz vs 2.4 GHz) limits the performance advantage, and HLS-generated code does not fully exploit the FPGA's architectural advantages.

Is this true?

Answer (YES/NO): YES